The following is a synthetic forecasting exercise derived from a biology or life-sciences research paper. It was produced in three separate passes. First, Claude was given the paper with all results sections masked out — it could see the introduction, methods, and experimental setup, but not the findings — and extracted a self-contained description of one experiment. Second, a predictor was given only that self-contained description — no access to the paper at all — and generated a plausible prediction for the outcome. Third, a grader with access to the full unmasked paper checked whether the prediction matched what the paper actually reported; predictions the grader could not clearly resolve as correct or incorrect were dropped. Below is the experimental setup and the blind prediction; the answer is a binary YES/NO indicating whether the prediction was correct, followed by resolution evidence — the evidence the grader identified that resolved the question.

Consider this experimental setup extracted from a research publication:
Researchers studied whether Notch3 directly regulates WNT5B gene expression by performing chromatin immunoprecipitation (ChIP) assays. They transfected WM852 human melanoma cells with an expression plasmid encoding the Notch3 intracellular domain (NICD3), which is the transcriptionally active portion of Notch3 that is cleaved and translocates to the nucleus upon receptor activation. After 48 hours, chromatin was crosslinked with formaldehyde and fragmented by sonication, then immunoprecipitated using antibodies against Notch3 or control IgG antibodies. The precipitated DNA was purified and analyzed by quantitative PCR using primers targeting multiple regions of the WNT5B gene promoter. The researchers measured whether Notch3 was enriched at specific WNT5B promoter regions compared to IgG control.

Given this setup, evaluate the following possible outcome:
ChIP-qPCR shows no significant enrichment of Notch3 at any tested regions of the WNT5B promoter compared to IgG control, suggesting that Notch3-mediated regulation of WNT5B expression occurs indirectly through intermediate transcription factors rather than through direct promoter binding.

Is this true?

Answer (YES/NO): NO